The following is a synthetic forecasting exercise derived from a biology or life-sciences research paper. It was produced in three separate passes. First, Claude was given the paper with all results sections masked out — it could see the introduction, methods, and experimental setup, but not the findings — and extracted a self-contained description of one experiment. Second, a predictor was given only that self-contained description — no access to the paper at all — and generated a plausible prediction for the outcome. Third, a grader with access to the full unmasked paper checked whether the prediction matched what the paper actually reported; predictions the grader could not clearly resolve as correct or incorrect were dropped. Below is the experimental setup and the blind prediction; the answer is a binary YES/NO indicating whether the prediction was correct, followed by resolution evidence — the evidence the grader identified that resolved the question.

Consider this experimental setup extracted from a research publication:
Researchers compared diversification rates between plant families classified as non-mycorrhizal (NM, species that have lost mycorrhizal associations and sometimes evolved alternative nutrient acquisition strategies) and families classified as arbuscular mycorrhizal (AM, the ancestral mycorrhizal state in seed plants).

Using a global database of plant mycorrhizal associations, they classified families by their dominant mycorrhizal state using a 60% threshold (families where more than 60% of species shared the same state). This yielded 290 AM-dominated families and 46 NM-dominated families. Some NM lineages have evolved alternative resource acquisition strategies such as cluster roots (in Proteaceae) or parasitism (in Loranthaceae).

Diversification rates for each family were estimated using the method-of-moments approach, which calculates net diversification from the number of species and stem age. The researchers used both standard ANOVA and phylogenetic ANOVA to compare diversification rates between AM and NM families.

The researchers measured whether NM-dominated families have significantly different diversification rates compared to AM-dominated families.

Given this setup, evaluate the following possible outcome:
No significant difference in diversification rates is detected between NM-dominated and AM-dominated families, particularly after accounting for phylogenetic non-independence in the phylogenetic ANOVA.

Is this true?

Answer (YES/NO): YES